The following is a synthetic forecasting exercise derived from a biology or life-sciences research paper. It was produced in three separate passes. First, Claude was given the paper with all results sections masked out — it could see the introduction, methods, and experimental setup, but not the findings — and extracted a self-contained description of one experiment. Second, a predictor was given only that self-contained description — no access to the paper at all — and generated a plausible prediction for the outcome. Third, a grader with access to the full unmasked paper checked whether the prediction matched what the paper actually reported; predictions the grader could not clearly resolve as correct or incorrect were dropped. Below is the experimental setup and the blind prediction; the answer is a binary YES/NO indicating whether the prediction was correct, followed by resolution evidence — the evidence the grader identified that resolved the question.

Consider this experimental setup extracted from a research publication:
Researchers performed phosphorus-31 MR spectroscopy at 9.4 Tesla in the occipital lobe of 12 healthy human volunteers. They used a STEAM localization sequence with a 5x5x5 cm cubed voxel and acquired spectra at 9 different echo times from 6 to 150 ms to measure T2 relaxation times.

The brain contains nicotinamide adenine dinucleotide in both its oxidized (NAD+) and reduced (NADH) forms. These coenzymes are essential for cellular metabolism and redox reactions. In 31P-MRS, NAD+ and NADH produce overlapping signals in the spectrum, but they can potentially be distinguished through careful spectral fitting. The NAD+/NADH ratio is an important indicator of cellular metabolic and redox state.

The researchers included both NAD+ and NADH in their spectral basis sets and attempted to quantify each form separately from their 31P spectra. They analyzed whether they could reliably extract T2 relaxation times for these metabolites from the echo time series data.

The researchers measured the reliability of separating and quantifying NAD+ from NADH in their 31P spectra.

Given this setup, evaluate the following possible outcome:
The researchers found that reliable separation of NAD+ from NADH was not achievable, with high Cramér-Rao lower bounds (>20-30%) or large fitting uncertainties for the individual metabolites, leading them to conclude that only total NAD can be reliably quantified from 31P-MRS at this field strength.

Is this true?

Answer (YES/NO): NO